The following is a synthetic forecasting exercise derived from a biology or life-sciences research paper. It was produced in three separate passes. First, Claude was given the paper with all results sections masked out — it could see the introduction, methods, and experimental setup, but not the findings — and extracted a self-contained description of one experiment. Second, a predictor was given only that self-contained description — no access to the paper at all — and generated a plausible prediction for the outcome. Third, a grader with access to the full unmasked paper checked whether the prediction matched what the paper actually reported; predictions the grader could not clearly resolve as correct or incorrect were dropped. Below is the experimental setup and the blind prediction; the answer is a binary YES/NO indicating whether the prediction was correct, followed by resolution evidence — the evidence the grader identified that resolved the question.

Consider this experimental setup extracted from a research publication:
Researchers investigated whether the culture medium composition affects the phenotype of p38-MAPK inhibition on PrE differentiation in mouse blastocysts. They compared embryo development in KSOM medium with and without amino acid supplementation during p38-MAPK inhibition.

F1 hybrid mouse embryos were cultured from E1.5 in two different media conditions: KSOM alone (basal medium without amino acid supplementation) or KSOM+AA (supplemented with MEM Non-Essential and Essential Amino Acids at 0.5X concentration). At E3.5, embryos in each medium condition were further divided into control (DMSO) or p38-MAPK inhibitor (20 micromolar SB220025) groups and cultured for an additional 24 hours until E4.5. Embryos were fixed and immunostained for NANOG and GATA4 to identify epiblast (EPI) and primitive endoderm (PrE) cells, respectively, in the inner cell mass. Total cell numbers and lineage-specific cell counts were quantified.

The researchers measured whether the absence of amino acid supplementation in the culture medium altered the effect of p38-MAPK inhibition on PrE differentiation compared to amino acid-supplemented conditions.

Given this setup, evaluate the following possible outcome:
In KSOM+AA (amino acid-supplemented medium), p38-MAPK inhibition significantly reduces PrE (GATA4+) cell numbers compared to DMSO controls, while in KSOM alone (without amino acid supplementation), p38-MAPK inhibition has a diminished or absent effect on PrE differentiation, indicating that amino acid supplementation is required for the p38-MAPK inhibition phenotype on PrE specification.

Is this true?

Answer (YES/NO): NO